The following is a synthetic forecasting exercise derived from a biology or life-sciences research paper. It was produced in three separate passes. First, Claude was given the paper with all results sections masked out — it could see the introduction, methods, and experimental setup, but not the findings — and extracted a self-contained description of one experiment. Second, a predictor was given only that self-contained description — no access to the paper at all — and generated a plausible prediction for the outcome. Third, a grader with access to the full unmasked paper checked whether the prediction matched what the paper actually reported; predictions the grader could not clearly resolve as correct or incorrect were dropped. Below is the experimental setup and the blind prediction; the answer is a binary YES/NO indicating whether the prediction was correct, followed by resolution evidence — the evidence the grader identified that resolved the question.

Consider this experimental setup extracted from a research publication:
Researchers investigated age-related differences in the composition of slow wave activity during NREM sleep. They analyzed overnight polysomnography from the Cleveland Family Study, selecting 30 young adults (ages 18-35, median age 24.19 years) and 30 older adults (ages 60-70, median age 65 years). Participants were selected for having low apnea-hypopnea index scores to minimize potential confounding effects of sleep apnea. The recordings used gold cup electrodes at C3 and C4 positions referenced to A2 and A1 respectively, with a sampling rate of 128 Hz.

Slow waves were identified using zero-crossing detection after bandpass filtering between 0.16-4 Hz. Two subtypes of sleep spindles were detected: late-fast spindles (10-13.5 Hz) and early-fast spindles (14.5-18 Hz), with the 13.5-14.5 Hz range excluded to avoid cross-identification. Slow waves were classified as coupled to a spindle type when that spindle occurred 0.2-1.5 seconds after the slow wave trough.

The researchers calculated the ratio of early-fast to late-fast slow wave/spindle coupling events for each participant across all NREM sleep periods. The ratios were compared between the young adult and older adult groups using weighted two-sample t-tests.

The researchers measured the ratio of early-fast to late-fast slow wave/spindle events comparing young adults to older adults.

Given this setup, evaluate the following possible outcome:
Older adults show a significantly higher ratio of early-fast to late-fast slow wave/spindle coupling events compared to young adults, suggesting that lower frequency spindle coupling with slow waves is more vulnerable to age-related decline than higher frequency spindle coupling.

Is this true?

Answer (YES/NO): NO